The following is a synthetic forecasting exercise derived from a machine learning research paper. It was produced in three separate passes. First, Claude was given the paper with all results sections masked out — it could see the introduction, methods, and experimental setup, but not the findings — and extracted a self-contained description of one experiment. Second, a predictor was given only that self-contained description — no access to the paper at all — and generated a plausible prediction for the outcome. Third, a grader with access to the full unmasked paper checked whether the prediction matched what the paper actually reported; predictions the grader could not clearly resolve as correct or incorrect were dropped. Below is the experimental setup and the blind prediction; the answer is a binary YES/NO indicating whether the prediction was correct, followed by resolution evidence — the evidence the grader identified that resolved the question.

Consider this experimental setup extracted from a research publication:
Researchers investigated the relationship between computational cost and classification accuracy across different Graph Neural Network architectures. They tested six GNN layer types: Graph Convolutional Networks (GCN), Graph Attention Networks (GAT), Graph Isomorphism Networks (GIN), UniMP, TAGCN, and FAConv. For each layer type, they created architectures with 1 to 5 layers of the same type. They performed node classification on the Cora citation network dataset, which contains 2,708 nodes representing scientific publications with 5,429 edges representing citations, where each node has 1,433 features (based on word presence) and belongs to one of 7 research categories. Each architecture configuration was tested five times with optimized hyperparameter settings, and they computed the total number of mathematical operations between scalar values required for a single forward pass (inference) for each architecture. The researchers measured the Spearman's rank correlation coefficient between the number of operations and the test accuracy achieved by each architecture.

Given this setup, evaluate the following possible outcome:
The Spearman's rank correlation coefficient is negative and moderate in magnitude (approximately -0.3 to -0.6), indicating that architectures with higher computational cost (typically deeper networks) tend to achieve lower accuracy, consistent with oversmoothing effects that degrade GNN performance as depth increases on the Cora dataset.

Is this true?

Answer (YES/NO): NO